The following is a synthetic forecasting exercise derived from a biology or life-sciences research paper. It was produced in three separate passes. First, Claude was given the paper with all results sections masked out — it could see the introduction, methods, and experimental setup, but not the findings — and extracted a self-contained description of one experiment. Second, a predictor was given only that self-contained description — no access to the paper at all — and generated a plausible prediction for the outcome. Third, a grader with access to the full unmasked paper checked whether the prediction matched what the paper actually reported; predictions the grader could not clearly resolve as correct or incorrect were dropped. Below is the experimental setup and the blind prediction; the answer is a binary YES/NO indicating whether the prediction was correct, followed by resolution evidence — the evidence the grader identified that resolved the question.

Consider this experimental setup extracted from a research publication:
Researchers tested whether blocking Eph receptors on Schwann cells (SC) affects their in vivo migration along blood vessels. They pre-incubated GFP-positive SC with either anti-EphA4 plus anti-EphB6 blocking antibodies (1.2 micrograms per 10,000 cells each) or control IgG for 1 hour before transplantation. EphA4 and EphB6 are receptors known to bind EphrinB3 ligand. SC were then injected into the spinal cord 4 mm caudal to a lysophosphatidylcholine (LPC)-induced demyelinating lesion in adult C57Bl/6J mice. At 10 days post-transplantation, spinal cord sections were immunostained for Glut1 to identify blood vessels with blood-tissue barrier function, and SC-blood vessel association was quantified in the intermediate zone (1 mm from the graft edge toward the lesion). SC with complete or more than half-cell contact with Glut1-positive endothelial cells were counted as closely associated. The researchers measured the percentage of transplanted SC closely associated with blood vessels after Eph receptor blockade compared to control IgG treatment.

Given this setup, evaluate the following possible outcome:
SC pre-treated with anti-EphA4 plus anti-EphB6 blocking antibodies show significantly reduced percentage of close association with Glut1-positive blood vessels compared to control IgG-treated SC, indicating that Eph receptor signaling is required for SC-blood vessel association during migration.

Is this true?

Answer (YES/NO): NO